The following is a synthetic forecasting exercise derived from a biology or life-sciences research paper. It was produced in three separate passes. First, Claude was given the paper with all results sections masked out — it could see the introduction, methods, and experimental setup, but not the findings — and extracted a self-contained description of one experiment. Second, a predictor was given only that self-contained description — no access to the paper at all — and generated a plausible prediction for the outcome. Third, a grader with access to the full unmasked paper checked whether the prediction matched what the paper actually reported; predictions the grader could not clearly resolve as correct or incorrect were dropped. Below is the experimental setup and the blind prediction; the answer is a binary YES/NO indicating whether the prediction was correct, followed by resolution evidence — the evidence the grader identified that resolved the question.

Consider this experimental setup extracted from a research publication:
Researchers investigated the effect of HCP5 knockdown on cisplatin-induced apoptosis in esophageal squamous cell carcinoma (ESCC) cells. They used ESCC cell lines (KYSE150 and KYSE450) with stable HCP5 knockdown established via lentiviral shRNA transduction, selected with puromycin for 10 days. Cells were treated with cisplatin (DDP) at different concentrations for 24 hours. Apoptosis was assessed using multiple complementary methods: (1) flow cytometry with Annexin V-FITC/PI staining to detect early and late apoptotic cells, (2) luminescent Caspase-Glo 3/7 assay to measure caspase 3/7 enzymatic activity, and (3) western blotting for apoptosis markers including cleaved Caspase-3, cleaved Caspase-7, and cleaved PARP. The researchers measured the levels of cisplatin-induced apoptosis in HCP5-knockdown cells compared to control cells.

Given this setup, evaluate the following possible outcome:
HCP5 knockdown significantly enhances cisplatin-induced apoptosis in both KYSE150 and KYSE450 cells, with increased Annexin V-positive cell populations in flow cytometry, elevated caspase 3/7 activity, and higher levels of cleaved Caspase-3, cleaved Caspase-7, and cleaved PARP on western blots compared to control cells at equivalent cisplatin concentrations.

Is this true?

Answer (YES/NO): YES